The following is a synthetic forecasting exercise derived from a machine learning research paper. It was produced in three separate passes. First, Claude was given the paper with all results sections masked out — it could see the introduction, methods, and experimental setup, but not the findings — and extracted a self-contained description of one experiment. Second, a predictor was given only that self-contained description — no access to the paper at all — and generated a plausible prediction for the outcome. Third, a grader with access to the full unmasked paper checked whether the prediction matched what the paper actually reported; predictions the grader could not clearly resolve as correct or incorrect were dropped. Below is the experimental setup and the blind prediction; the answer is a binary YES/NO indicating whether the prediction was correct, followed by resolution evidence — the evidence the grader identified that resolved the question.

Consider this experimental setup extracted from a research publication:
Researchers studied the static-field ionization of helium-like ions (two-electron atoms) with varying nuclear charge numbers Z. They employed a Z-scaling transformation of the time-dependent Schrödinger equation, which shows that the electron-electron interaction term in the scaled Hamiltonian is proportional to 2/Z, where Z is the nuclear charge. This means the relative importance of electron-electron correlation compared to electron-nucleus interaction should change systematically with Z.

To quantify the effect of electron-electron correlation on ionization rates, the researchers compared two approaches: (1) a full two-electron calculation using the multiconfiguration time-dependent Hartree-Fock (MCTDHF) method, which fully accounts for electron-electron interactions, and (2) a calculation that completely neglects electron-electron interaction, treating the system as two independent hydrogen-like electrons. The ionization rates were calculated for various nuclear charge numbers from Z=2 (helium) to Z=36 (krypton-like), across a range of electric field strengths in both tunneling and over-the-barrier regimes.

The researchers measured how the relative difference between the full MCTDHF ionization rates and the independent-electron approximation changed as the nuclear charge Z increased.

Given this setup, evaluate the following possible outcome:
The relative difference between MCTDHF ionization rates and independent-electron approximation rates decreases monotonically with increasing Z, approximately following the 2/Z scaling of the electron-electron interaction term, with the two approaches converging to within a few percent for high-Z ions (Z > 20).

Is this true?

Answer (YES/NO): NO